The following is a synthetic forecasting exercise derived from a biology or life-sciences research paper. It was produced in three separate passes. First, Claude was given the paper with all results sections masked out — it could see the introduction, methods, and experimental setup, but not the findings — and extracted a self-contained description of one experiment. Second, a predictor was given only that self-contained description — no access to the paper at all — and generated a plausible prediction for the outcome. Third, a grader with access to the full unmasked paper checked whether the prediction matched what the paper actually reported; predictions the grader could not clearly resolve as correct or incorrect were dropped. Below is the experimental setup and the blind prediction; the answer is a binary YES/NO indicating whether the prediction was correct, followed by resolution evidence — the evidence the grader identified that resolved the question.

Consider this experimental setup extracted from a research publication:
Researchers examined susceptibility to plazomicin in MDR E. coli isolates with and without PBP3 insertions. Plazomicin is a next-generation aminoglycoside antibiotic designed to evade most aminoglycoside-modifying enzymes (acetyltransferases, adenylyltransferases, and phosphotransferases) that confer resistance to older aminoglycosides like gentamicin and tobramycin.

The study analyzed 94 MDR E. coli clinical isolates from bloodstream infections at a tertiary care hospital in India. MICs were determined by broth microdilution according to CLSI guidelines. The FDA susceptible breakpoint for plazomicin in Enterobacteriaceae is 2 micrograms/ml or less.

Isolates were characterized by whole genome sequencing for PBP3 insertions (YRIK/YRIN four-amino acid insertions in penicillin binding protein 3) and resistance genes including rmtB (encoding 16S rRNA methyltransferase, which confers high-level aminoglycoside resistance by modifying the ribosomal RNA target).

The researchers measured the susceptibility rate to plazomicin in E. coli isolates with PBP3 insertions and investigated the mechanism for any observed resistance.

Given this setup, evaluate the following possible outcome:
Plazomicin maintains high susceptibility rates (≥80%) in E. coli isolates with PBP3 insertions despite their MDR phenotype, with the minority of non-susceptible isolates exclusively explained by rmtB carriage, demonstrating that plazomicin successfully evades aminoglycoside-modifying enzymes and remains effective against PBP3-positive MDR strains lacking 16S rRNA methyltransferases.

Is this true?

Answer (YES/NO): NO